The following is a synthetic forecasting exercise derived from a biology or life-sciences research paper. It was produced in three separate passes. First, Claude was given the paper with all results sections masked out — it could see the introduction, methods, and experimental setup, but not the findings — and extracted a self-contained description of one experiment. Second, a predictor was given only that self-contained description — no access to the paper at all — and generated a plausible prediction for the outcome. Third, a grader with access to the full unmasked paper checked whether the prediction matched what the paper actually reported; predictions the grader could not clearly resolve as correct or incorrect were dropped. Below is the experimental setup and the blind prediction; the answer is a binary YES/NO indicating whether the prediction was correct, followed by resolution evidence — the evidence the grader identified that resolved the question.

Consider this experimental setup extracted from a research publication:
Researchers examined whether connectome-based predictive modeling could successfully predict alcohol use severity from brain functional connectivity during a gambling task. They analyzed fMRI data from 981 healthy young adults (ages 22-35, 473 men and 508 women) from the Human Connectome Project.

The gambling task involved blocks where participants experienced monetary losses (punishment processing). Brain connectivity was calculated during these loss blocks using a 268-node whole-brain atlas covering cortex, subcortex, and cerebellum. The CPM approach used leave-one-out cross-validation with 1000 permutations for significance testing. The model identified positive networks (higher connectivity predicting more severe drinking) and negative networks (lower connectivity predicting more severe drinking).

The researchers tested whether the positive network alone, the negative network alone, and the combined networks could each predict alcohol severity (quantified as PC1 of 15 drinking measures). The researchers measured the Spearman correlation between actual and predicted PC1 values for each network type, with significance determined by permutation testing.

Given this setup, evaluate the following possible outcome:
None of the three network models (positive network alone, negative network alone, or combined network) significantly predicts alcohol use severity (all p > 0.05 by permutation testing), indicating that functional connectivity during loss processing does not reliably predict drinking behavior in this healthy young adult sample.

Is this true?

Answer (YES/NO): NO